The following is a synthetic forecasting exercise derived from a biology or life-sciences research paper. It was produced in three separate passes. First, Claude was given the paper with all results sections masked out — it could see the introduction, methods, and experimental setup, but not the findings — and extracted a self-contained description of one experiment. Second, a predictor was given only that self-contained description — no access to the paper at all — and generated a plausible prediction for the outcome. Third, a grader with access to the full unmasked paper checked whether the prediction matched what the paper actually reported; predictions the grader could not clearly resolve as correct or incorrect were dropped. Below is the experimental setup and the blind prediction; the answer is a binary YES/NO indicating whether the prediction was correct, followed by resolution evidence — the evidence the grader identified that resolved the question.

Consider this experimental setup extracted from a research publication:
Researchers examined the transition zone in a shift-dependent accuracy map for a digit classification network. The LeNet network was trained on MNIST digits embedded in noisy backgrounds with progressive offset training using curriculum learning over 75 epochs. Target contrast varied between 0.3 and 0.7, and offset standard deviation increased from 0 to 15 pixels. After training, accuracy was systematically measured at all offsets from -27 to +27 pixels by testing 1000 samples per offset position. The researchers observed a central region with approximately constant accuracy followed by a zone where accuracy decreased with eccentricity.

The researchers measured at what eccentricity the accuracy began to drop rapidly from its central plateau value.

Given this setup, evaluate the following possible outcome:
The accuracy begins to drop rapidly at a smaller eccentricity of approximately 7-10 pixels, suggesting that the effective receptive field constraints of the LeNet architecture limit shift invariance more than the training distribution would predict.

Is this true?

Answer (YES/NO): NO